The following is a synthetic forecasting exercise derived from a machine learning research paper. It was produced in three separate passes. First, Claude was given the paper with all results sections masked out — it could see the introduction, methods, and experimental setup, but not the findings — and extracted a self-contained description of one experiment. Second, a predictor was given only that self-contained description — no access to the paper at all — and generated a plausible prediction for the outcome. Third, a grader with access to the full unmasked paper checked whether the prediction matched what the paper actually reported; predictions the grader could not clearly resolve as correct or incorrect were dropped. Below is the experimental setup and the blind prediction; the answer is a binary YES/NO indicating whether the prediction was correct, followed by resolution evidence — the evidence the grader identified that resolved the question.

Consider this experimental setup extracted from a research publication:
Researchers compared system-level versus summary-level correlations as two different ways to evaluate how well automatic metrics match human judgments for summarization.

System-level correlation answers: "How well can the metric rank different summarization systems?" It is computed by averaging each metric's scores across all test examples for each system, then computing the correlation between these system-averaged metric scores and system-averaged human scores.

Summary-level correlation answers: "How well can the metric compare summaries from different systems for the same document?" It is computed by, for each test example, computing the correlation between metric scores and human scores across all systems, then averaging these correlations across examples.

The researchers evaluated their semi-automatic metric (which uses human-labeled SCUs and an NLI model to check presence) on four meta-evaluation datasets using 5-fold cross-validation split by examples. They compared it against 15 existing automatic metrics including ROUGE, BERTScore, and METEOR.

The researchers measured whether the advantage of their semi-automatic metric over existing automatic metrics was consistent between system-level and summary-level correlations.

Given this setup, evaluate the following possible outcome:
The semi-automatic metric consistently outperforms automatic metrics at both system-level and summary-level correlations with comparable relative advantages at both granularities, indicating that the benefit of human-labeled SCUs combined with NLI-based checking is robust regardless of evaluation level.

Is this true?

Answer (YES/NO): NO